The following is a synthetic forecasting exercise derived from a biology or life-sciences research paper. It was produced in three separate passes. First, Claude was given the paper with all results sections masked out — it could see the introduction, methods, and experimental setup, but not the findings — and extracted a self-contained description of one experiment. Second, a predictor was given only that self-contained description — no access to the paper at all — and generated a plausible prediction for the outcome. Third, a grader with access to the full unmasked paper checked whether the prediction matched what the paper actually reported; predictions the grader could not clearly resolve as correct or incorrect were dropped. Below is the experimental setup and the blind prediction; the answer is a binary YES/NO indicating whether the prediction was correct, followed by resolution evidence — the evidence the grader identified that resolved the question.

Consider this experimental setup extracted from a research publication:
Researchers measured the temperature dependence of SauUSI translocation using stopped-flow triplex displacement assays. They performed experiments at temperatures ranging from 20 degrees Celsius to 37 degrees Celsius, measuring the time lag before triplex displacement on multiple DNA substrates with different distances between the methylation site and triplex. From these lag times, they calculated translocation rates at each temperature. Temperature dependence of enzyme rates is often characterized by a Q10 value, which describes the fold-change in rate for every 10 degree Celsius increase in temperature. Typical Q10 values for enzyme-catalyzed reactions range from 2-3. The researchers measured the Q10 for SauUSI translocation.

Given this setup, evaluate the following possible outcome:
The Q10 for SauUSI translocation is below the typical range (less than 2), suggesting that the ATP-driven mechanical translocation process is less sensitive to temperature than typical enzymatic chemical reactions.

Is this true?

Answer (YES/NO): YES